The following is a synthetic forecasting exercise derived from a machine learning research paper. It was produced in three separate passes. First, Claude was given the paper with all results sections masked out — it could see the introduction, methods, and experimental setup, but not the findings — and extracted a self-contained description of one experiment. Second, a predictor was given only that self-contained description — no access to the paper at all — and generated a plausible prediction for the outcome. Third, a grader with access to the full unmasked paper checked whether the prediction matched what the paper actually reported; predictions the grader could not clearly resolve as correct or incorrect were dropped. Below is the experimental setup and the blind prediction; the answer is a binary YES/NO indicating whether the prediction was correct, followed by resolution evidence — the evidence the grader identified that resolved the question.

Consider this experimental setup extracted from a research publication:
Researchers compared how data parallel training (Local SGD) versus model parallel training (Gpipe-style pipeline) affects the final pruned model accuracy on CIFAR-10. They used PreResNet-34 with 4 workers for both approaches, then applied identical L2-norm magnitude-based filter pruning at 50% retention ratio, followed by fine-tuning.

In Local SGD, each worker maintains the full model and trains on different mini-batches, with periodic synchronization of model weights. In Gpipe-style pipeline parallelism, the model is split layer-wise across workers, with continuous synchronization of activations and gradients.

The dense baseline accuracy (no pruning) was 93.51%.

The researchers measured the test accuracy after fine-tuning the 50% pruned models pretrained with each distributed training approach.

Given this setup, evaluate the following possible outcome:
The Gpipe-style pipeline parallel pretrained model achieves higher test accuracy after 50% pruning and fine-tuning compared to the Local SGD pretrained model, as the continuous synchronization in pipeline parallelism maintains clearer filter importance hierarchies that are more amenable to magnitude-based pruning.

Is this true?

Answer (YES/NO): NO